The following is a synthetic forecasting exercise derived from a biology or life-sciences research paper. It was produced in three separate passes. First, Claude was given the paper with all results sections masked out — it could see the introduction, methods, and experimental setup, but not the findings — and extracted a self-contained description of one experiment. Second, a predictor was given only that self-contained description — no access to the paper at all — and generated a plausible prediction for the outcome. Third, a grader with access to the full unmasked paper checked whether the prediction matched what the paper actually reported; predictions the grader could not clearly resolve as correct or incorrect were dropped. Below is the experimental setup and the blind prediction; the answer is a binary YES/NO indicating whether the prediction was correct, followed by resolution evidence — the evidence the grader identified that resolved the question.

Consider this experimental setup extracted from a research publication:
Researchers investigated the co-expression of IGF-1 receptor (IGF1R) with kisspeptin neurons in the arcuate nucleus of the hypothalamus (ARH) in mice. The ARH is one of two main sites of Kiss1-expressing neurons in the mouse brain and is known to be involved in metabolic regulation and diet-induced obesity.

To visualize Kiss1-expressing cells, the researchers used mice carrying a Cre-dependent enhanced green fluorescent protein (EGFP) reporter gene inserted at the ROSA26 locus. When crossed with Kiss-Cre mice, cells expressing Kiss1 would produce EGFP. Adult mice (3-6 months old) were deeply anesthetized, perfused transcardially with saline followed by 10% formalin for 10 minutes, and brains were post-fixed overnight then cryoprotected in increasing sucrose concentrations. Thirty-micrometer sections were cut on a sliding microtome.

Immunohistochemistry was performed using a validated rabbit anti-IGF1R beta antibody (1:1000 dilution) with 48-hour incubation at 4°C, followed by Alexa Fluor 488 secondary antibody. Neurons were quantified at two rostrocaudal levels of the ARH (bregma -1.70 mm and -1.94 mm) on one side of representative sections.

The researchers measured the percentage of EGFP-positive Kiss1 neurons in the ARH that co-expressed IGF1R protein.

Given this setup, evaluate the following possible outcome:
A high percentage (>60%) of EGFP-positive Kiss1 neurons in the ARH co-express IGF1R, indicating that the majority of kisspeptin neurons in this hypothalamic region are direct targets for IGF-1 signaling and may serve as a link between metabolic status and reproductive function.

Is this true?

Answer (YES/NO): NO